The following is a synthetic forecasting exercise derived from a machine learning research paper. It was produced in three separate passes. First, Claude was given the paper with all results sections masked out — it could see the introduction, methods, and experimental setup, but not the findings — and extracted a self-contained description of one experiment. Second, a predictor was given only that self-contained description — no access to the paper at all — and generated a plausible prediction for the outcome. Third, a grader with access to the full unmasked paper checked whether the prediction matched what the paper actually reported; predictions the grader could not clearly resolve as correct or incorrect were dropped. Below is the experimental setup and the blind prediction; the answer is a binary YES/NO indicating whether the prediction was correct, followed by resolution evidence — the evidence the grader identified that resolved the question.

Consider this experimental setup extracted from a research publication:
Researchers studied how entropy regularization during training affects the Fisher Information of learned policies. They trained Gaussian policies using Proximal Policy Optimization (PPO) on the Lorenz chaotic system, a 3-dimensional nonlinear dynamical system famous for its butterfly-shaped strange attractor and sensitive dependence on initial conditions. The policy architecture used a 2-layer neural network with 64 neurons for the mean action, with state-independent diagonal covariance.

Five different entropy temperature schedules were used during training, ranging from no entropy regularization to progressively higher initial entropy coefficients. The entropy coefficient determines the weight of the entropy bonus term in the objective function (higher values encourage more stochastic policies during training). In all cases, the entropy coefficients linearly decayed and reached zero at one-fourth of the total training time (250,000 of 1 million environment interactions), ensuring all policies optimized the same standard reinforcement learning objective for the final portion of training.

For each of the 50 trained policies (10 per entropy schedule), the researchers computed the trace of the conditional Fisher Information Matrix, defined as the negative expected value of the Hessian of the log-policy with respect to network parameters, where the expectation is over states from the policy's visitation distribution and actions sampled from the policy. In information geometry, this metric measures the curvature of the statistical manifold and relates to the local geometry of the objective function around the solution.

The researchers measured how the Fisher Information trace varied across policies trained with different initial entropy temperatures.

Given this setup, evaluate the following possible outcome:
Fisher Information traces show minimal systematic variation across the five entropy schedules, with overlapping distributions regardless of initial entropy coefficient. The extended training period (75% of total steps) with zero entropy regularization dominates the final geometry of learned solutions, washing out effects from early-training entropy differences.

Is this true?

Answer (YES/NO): NO